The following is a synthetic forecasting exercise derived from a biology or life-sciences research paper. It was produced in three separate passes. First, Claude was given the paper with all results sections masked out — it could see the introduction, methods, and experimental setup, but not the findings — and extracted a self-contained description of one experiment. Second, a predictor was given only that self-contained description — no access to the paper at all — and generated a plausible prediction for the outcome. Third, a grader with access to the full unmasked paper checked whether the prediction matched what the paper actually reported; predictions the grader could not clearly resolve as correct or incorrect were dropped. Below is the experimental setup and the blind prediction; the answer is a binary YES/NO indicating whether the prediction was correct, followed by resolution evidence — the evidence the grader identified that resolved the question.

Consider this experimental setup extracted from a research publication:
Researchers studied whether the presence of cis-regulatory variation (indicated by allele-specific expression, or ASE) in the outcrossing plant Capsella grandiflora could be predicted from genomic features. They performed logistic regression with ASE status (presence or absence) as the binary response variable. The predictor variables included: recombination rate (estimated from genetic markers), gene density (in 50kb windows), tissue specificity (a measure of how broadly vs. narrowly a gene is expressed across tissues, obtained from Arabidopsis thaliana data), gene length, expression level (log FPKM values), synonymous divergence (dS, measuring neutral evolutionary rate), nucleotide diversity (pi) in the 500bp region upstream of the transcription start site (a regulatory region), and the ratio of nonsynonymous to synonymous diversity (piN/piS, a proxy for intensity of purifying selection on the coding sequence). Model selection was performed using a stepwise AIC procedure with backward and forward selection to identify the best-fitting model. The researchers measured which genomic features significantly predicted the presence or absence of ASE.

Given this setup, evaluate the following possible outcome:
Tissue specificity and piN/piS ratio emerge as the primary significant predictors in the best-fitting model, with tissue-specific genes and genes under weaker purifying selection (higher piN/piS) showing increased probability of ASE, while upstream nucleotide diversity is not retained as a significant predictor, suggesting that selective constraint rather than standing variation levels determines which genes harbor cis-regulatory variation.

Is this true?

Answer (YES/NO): NO